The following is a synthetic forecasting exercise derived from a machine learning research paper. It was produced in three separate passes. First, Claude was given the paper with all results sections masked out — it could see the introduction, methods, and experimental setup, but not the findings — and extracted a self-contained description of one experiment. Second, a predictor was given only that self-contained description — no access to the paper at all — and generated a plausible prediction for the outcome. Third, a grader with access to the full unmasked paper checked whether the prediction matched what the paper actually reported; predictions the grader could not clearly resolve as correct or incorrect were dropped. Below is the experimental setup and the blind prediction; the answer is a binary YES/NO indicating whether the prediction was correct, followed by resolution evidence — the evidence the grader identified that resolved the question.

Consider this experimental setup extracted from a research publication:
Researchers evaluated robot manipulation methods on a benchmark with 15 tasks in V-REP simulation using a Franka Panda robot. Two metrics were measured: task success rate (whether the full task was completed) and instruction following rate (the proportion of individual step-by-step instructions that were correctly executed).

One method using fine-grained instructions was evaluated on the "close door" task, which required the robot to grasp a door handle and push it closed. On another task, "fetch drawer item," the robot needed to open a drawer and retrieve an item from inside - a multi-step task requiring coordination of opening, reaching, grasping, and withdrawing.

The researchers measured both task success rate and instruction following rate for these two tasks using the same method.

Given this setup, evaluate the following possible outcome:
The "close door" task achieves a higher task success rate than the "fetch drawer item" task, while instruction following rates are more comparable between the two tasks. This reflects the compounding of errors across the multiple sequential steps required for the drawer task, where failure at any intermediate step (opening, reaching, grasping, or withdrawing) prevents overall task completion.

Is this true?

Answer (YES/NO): NO